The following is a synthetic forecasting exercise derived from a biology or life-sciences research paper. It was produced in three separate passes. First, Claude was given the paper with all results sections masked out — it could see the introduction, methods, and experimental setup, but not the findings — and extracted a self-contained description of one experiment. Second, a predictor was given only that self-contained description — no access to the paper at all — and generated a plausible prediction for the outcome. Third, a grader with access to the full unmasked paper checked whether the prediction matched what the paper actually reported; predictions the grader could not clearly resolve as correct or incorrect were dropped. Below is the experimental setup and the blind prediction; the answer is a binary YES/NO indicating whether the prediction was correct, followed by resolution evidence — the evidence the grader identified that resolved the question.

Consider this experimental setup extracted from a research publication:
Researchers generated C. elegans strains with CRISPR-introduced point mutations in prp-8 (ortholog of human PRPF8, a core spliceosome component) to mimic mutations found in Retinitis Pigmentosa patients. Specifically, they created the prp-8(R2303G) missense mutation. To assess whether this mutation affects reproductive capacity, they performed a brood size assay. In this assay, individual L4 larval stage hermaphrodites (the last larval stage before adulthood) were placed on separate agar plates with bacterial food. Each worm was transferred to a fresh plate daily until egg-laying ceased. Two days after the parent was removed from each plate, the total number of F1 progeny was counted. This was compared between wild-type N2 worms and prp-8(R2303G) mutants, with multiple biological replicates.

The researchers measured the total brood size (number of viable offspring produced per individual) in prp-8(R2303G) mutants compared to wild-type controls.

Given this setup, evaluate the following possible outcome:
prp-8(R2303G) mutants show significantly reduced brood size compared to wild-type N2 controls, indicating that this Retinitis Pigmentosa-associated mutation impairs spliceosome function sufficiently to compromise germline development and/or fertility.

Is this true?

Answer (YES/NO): NO